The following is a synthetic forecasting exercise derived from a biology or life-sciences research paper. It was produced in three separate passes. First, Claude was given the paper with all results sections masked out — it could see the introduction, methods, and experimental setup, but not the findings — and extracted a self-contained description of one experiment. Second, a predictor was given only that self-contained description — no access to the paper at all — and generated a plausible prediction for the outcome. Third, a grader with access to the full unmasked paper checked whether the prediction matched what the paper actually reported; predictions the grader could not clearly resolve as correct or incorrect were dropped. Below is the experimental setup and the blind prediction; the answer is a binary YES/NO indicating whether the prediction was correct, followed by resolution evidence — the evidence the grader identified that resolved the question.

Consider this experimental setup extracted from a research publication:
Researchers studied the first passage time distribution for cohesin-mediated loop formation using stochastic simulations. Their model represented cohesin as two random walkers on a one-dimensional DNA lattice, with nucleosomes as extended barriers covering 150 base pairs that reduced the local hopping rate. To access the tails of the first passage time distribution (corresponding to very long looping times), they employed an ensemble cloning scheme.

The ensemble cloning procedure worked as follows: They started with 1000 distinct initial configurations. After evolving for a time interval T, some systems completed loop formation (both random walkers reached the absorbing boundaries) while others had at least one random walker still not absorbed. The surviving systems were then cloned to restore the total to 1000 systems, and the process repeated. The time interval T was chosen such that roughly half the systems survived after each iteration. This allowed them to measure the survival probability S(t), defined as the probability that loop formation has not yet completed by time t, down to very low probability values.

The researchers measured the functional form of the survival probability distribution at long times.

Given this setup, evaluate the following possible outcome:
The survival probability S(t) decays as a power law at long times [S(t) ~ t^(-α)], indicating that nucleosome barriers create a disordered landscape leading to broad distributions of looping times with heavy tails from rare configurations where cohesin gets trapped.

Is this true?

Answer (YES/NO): NO